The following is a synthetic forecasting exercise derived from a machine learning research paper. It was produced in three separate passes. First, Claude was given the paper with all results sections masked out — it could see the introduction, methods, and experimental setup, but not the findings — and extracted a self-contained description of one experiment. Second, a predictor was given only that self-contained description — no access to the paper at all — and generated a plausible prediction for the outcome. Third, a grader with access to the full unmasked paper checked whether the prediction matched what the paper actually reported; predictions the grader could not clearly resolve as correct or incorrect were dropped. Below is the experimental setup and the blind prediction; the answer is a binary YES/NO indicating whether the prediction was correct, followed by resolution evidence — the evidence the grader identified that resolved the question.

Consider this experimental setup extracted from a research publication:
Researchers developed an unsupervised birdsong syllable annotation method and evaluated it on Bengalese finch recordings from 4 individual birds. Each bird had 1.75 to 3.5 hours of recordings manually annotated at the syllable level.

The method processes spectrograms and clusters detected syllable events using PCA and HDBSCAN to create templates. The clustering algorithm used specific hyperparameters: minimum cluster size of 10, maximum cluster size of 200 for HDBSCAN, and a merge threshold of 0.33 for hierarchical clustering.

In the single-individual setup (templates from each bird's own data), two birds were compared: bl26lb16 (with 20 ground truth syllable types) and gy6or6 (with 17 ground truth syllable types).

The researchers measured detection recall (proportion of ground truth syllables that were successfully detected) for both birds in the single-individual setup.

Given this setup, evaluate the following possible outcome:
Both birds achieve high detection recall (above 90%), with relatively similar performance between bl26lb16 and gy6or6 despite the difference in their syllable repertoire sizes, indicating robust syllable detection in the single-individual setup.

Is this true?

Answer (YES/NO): NO